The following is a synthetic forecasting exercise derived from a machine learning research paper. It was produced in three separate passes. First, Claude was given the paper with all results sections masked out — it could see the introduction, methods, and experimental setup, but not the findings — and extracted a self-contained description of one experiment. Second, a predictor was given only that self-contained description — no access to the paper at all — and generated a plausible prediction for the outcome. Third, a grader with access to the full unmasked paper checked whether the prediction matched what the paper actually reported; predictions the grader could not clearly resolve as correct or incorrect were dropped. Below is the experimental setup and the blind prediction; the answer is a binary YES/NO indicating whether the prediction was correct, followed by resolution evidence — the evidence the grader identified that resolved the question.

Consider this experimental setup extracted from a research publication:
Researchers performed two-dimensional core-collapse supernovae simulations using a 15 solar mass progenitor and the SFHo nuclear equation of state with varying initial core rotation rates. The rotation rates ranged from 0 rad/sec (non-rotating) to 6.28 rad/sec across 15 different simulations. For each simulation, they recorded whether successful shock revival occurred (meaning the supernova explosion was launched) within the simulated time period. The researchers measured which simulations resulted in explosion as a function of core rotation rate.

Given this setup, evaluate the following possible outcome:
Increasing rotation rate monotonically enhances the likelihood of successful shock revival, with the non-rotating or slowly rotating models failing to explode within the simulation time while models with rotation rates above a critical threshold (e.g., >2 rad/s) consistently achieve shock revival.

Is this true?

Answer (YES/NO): NO